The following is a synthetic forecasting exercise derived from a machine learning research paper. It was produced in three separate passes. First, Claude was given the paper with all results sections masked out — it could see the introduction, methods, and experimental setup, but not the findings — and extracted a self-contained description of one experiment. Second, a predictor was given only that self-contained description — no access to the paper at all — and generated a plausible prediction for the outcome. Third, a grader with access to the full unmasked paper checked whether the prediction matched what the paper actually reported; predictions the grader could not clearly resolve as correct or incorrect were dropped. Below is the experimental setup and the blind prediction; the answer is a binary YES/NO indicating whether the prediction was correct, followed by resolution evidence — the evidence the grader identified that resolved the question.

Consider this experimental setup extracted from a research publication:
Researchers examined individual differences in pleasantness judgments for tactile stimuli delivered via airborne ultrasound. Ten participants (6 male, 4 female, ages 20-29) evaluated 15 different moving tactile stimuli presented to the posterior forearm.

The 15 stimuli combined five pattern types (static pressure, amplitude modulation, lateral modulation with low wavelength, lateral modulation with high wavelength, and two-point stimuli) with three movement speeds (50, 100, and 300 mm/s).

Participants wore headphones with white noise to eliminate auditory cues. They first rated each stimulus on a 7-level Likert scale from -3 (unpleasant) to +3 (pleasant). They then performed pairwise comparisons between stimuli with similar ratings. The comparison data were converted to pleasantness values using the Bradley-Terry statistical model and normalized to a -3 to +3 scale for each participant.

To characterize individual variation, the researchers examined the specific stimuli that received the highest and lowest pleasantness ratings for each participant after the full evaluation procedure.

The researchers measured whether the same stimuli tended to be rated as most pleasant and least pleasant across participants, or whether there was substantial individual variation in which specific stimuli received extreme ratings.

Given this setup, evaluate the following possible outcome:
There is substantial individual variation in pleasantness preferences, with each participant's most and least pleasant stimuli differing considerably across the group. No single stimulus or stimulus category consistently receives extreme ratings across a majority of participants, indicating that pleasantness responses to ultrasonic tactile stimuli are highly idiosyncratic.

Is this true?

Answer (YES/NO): YES